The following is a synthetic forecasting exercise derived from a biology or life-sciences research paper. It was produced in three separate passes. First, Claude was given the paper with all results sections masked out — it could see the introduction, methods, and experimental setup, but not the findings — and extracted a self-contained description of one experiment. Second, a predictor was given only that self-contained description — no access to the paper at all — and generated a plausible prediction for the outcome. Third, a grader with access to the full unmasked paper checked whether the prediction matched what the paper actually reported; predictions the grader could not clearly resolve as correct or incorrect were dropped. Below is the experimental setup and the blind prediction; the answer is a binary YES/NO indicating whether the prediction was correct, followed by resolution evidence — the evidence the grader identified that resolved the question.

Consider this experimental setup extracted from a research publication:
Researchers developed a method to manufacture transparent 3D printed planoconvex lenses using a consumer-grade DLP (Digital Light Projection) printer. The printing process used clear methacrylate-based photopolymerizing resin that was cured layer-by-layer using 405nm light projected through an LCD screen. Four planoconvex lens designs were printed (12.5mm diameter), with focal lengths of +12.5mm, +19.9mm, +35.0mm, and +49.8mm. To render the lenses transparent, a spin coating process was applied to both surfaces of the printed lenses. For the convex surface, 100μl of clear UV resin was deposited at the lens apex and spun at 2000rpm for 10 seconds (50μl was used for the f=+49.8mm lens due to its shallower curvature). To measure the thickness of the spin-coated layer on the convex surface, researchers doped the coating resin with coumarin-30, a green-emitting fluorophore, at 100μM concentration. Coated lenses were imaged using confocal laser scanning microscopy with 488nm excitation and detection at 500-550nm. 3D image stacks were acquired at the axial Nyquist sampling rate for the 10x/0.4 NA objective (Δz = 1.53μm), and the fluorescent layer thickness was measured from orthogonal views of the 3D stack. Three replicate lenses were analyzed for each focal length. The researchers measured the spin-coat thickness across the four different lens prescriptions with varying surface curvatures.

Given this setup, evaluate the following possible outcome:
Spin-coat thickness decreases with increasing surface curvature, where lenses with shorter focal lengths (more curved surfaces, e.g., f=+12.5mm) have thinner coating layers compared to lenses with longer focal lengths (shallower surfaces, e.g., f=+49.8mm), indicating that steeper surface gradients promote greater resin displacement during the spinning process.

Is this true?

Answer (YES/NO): NO